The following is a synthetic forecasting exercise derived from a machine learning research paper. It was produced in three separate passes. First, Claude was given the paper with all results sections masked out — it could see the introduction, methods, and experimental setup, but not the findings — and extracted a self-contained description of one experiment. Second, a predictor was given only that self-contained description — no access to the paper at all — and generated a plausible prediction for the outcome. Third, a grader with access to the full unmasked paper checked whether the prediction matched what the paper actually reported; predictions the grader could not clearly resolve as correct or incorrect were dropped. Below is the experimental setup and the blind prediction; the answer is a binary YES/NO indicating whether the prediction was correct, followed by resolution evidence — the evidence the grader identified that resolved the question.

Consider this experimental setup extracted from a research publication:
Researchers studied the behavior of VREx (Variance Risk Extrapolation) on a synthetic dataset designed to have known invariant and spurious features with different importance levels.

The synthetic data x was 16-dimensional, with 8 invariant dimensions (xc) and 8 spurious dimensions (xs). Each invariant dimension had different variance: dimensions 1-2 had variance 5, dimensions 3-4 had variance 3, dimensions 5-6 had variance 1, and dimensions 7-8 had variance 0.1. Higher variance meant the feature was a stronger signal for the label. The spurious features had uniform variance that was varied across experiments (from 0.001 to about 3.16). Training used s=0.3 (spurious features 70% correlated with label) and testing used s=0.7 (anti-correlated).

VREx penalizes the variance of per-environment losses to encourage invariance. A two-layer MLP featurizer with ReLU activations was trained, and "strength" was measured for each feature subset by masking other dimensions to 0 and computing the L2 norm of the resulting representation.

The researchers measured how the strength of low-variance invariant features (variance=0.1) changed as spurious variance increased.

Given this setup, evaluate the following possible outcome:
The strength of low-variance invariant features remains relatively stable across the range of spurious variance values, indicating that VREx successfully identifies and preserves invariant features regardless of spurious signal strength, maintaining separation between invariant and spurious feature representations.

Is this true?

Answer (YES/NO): NO